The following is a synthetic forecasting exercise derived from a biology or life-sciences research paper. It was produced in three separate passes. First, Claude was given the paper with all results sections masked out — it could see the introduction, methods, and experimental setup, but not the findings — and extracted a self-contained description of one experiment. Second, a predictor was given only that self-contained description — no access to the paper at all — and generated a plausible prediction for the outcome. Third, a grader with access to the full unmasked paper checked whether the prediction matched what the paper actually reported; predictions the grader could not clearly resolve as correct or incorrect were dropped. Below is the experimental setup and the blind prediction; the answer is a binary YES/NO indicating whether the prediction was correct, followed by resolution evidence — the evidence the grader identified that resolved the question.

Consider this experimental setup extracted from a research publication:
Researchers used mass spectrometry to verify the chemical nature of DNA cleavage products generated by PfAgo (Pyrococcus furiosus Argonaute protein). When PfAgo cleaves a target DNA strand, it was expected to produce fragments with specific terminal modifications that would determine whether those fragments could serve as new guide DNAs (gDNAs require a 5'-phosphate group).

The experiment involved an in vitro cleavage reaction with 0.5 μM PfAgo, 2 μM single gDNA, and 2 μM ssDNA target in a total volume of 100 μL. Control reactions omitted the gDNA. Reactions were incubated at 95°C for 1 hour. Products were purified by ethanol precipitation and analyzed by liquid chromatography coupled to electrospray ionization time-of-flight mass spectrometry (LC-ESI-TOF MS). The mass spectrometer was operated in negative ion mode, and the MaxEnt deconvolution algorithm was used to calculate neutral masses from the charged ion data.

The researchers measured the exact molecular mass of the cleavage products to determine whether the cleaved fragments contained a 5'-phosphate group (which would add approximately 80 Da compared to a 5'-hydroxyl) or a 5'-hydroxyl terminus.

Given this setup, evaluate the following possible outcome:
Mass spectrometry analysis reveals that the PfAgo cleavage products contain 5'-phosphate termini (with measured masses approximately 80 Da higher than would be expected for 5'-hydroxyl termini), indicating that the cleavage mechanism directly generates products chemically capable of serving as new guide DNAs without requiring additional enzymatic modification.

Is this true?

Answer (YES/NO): YES